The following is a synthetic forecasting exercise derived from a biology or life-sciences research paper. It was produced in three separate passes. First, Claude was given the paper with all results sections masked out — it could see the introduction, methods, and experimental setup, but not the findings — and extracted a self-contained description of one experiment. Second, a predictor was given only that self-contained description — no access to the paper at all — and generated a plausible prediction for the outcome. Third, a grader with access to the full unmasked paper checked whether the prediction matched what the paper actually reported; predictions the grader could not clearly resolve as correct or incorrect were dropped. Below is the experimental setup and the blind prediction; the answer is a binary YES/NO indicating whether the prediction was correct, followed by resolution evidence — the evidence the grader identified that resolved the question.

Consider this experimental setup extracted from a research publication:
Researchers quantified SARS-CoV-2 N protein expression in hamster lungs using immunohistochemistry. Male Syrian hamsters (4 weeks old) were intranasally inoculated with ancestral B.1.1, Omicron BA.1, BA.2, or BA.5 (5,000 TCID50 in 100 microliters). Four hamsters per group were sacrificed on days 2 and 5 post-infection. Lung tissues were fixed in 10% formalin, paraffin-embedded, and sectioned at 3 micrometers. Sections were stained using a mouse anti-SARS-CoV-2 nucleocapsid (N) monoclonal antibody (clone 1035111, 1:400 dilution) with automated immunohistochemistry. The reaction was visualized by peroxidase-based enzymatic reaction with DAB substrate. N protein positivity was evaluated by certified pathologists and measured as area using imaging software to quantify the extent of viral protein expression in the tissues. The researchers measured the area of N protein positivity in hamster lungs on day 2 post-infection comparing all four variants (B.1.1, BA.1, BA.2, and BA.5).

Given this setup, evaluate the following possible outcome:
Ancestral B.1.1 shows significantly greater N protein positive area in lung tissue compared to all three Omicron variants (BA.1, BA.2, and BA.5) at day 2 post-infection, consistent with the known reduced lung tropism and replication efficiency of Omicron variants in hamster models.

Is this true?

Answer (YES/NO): YES